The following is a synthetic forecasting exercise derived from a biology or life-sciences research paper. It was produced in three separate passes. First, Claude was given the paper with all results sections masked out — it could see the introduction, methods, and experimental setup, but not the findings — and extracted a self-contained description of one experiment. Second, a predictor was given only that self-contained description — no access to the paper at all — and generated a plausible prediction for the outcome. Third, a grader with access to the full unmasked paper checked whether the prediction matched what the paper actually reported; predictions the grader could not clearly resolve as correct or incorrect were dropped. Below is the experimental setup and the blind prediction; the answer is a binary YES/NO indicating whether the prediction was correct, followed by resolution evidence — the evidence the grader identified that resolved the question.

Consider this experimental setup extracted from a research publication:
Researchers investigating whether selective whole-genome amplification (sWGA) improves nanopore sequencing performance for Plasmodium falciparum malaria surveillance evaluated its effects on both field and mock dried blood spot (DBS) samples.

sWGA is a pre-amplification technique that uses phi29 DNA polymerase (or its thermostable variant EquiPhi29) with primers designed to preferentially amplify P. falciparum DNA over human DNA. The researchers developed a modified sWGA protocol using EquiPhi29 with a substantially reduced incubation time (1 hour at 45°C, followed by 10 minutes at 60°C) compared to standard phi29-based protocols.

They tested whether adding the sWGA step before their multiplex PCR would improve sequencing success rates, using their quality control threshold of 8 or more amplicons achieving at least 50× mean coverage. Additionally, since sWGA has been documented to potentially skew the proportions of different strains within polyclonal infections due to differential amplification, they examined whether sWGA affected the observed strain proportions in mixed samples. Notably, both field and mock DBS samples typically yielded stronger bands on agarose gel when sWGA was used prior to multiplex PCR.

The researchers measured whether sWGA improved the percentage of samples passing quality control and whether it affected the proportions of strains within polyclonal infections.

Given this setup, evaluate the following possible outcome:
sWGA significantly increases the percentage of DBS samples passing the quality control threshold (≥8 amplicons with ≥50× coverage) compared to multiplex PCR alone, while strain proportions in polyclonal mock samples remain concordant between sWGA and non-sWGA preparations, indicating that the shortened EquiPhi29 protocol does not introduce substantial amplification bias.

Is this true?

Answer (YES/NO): NO